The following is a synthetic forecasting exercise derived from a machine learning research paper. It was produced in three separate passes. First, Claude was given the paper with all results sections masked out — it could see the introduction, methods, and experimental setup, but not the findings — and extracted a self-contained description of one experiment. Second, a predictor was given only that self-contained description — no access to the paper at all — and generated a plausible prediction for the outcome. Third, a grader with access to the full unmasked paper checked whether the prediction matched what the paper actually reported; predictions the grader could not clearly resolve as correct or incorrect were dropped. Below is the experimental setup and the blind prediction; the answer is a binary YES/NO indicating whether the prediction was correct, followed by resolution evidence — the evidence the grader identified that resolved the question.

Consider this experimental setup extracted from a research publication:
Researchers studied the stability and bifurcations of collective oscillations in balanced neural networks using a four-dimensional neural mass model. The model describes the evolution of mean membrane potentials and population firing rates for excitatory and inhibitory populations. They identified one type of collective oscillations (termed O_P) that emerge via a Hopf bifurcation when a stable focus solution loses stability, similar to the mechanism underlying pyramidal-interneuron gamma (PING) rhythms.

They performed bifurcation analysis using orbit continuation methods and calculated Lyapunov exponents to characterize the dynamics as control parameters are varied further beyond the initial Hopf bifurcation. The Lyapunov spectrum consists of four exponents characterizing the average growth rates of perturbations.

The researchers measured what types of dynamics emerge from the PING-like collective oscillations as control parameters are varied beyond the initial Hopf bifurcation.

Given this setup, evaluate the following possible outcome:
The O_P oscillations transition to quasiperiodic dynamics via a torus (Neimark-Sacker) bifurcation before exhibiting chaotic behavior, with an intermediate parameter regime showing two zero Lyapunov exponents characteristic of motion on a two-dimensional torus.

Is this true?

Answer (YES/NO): NO